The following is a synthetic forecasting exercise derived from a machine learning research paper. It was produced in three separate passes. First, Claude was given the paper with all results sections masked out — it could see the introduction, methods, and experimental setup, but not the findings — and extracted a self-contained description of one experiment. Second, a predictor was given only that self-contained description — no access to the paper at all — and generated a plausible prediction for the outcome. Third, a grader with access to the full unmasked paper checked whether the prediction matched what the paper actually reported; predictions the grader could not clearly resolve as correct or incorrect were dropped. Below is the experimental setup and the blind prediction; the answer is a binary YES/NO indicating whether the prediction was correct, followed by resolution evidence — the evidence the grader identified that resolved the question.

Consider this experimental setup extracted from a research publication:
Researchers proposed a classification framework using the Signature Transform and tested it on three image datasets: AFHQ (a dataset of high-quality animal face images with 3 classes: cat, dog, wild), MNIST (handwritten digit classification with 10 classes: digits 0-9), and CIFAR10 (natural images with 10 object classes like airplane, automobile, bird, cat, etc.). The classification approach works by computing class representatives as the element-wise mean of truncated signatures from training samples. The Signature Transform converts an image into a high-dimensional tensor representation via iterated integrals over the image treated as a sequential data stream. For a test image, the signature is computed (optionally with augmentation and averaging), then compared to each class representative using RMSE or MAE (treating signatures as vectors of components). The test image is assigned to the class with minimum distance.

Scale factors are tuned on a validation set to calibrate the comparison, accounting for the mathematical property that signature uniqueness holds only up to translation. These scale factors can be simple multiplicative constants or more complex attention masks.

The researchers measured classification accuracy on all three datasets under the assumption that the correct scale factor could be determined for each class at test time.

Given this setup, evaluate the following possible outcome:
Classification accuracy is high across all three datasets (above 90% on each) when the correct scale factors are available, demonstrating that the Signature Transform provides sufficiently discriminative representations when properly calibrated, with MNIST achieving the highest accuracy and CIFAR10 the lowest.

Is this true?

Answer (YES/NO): NO